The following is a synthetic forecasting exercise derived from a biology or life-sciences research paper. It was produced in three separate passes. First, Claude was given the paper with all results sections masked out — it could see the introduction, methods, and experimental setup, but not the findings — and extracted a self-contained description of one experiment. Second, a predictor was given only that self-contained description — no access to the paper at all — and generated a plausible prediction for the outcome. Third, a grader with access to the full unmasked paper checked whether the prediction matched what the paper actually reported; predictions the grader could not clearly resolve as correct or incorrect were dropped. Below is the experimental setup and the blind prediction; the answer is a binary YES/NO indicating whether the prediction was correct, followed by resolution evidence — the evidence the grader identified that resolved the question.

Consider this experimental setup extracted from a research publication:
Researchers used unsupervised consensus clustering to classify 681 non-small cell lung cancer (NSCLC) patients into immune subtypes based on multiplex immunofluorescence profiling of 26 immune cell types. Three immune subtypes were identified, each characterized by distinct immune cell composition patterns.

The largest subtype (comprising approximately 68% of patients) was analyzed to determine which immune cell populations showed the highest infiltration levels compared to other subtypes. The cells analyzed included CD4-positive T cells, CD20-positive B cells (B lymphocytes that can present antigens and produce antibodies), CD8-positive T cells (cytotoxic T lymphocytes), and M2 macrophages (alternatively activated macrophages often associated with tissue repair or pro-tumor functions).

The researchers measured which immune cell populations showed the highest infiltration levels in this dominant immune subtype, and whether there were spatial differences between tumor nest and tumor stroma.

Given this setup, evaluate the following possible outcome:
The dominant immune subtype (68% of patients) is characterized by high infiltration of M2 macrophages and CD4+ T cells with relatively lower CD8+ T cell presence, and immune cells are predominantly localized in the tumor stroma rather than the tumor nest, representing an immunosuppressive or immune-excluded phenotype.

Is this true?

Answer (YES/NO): NO